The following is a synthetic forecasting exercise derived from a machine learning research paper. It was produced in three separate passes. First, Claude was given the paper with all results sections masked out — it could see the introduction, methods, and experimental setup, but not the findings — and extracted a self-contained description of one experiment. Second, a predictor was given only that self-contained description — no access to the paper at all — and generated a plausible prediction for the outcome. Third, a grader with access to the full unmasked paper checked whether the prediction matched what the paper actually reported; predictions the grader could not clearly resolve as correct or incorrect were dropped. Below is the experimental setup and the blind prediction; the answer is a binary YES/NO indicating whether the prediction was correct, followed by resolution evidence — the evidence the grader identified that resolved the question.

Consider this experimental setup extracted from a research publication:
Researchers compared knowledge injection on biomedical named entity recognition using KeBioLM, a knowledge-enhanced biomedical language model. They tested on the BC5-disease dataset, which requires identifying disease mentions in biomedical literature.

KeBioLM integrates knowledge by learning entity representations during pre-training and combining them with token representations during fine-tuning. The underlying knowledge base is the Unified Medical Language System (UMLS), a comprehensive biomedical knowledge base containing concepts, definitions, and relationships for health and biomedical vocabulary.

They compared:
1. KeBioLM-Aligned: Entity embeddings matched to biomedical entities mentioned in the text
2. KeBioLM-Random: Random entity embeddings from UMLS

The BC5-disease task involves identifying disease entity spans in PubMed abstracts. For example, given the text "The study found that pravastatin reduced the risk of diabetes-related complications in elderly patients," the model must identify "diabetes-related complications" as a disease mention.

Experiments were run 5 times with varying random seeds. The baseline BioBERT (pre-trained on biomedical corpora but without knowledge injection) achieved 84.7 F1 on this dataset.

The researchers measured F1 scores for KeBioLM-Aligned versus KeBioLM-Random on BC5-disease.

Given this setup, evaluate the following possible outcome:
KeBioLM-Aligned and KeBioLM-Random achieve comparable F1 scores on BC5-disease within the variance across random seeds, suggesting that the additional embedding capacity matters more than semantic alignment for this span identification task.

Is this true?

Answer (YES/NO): YES